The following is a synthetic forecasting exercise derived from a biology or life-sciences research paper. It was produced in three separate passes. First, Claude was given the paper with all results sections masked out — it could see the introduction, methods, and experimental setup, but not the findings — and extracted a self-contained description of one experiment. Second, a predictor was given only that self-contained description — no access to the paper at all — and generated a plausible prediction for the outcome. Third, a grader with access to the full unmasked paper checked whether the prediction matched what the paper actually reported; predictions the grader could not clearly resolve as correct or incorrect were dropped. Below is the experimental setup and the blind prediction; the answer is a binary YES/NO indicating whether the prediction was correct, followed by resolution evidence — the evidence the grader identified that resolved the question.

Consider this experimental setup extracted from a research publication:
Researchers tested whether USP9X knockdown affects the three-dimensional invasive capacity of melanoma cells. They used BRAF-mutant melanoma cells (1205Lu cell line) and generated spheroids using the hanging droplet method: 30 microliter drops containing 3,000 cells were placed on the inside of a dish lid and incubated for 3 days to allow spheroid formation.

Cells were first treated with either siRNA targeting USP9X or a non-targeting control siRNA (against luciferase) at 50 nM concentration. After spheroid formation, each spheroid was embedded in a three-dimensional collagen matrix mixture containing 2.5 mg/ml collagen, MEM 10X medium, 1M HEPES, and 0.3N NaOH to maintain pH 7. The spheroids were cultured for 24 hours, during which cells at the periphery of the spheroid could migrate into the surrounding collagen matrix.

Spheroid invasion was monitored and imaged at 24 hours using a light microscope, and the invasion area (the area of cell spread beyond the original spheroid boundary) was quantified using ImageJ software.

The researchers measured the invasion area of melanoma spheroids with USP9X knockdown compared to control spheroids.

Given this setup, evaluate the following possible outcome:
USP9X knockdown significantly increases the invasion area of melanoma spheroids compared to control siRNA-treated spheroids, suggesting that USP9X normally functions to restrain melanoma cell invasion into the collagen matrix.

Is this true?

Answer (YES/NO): NO